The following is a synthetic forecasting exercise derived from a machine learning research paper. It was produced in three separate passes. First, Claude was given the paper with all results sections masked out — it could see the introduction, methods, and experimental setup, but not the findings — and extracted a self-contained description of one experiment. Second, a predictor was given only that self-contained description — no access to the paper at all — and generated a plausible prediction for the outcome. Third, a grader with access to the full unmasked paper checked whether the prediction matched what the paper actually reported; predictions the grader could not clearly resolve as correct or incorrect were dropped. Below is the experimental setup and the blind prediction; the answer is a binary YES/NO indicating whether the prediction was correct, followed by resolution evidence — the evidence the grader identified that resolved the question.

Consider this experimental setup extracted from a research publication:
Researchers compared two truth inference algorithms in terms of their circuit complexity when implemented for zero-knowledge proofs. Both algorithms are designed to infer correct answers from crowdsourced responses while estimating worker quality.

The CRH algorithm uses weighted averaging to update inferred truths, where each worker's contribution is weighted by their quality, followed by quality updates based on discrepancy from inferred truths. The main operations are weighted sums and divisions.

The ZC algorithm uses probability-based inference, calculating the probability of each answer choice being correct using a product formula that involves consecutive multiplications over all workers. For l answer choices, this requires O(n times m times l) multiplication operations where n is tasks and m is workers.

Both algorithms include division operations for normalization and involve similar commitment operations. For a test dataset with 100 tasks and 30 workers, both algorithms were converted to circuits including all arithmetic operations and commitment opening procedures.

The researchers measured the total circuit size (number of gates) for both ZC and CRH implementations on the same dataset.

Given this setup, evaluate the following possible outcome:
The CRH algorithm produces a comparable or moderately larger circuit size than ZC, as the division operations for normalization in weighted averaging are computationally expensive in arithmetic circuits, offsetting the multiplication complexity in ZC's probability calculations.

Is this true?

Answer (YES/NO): NO